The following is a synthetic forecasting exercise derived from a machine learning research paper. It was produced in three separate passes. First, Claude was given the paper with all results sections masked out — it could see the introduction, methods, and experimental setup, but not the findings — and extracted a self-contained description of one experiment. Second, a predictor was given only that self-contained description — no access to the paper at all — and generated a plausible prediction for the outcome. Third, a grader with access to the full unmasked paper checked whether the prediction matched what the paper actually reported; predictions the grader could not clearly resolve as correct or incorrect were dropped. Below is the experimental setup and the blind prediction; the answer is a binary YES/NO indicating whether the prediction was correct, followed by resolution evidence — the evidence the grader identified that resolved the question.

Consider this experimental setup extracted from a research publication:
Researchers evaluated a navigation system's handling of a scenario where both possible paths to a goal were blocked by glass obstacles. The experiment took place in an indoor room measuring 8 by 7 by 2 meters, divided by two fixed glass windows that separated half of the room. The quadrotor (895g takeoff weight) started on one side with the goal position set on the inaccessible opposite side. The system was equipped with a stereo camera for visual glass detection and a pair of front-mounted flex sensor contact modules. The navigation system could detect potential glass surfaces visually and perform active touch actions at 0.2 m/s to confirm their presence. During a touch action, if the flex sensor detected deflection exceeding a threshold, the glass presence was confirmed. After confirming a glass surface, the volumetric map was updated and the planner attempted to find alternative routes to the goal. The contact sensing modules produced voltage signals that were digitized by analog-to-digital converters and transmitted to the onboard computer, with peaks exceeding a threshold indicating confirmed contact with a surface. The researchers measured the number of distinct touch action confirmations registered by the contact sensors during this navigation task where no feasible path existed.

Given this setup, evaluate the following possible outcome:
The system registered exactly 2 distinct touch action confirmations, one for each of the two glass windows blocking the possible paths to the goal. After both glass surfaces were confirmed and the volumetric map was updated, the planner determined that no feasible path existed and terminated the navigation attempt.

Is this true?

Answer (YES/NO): YES